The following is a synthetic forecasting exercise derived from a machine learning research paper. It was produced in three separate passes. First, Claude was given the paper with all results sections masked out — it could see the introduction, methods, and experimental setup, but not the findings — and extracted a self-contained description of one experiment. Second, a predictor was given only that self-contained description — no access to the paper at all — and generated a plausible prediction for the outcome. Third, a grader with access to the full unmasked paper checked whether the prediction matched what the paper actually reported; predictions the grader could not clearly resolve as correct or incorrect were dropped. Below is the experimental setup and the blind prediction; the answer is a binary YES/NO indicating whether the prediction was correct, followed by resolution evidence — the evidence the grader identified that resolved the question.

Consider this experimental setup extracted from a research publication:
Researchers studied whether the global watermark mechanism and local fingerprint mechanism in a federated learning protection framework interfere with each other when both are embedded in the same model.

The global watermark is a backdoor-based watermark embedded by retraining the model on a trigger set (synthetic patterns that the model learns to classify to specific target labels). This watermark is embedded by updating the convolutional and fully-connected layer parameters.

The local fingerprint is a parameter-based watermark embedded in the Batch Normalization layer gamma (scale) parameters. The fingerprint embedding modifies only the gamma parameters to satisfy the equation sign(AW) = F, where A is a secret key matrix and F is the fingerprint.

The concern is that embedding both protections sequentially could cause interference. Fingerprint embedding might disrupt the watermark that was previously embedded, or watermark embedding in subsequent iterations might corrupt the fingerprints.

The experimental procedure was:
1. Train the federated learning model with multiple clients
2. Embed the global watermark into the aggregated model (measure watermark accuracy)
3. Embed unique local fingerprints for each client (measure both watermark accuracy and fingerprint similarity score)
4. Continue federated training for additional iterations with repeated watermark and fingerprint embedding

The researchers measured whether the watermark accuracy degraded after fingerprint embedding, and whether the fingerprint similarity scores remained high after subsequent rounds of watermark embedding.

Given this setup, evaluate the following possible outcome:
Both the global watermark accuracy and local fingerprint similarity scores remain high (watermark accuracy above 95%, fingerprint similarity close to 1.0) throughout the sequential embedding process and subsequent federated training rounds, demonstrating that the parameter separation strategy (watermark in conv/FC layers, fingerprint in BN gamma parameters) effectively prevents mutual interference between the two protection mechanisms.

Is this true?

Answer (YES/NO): NO